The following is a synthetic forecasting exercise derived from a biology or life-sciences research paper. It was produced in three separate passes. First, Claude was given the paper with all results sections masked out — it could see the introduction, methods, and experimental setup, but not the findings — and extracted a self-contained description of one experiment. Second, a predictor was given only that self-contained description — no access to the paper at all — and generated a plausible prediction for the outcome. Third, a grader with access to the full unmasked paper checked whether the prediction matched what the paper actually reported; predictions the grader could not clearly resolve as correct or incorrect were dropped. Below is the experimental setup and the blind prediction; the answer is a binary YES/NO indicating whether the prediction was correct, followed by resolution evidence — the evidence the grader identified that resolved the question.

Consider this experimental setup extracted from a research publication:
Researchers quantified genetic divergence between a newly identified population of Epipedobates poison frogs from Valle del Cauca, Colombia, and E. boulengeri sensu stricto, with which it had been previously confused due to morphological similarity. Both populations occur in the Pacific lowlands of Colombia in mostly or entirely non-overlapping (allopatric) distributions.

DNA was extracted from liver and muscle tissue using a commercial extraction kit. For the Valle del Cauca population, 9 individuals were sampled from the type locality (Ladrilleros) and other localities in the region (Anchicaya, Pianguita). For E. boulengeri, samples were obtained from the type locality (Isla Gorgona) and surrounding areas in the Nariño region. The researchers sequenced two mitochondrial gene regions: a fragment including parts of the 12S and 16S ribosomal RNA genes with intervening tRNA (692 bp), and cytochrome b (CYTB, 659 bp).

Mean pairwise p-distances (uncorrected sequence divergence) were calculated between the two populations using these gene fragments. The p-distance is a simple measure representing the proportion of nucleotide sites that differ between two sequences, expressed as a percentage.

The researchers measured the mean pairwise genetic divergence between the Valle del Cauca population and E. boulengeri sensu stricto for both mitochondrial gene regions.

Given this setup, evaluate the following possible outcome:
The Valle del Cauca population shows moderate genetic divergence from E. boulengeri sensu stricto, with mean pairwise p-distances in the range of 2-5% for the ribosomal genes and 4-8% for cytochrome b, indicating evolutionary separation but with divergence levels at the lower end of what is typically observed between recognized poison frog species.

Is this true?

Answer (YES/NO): NO